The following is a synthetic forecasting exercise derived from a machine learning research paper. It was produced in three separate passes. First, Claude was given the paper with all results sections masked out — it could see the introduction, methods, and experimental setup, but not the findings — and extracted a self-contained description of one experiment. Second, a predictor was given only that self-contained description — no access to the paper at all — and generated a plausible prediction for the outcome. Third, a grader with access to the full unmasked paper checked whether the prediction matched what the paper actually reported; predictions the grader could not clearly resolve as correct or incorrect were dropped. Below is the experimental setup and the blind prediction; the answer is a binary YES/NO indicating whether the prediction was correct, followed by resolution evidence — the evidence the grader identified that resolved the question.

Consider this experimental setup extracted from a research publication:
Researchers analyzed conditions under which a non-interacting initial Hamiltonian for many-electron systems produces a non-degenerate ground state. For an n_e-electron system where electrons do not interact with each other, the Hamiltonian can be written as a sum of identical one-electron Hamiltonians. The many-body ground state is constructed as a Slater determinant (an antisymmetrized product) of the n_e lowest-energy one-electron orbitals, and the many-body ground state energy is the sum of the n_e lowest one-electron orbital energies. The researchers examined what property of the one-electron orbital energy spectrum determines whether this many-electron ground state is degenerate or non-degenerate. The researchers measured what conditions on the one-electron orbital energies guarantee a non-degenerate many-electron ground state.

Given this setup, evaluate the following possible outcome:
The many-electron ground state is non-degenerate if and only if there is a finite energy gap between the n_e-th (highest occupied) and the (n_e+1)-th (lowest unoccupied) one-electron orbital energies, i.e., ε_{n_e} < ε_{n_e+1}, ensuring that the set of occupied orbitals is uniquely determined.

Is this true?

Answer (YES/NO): YES